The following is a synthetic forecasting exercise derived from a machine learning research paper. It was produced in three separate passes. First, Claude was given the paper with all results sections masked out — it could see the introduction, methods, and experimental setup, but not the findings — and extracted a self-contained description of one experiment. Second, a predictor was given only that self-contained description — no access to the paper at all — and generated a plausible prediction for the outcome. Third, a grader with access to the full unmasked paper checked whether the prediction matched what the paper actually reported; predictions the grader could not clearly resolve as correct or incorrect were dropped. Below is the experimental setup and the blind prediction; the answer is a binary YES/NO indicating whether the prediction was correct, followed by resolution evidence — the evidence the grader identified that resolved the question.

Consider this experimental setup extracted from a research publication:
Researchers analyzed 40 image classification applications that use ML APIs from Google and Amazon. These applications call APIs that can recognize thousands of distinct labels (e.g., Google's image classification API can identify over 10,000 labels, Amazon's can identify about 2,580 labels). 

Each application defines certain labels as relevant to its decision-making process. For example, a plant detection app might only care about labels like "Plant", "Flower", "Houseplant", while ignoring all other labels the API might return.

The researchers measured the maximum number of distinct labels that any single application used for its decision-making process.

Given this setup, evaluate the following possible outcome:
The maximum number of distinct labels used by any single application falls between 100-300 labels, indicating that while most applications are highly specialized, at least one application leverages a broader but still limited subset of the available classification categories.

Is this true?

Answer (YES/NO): NO